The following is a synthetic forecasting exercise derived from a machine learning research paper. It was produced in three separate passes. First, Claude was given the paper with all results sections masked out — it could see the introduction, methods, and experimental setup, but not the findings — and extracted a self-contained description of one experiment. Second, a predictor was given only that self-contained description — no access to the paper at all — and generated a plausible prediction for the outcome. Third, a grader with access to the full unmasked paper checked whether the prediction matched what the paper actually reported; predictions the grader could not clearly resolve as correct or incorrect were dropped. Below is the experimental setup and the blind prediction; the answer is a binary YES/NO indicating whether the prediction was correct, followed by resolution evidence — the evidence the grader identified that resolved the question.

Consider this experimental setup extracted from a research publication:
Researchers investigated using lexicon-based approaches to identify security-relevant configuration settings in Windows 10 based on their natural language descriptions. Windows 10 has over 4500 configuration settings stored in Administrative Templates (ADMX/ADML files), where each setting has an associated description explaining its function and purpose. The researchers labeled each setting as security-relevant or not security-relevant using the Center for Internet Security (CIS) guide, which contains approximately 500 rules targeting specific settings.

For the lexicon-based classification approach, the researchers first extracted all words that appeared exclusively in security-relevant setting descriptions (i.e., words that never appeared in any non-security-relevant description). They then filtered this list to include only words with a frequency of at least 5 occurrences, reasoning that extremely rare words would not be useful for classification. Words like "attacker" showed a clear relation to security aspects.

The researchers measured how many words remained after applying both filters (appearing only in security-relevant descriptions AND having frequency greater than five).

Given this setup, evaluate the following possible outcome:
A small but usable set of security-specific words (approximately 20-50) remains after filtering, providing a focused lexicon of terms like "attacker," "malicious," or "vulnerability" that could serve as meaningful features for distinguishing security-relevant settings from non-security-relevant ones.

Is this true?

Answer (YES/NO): NO